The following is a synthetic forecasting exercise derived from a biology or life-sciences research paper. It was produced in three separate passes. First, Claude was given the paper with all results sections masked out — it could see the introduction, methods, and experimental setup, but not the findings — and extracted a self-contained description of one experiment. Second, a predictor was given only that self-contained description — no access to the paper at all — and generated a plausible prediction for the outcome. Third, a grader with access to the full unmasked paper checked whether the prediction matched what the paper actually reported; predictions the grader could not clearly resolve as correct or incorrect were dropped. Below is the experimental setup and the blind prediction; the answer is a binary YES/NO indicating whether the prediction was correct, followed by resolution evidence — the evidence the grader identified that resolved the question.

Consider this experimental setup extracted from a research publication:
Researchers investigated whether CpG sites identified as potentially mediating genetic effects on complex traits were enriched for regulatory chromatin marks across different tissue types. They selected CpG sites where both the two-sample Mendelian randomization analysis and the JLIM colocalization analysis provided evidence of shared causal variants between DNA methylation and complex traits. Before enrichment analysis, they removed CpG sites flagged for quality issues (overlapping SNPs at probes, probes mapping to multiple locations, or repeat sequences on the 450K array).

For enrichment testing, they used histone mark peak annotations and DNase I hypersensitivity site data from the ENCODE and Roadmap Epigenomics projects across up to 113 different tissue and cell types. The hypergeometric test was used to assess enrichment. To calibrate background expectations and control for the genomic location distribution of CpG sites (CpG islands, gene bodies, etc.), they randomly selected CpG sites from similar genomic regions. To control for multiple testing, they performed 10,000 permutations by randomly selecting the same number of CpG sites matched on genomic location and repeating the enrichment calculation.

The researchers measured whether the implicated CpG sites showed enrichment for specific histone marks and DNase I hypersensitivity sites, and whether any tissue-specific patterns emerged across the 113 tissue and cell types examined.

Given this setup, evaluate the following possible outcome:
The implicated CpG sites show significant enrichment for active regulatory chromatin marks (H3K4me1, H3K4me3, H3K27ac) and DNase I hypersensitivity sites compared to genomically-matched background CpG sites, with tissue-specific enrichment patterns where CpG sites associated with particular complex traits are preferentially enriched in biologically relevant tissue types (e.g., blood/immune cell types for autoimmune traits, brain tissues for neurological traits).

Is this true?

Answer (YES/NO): YES